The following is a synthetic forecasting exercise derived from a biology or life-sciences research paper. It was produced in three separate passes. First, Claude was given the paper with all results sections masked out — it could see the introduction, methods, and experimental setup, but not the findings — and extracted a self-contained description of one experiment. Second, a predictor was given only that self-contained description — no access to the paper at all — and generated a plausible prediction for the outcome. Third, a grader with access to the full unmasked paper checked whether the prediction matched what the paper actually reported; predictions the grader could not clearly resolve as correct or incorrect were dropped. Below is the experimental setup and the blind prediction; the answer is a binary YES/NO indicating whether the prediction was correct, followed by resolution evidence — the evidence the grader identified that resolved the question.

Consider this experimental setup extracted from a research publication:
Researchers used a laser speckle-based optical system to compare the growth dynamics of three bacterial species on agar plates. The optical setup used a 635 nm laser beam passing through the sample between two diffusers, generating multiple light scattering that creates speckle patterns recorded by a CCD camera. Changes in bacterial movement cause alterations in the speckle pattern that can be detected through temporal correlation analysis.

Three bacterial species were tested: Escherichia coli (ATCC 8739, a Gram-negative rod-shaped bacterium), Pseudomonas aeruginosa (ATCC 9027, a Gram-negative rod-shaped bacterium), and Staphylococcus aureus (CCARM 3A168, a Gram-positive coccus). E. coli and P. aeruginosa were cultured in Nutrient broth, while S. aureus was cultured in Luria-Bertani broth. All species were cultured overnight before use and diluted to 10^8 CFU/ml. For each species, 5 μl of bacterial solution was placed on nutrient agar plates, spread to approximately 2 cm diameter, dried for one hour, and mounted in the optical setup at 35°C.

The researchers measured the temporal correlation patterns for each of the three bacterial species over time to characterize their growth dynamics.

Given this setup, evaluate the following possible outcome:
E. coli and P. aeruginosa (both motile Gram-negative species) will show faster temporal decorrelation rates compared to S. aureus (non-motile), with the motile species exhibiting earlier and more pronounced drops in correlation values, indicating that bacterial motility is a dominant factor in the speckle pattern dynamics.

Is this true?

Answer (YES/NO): NO